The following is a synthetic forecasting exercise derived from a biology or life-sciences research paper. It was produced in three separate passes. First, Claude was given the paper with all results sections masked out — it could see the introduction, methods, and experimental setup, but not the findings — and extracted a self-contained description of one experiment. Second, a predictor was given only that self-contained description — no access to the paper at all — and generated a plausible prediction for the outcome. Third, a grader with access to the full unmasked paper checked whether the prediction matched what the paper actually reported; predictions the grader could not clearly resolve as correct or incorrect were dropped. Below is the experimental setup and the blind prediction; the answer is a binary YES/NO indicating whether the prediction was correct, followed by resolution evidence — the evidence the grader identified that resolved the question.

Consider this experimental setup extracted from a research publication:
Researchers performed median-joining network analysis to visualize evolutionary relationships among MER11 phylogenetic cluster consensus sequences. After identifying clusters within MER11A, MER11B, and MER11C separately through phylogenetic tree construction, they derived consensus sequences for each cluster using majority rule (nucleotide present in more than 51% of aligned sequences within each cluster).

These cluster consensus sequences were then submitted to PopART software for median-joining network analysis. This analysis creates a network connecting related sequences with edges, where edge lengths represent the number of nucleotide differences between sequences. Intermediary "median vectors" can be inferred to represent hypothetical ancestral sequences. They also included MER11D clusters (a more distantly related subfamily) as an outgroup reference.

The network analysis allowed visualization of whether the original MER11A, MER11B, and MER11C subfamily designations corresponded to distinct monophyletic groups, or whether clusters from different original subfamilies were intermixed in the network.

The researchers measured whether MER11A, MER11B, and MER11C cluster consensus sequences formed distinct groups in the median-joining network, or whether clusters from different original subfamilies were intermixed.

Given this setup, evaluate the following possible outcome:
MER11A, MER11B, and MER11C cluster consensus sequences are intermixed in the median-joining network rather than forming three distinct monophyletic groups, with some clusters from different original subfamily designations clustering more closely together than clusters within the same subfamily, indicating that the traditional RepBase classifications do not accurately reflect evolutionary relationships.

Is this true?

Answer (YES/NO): YES